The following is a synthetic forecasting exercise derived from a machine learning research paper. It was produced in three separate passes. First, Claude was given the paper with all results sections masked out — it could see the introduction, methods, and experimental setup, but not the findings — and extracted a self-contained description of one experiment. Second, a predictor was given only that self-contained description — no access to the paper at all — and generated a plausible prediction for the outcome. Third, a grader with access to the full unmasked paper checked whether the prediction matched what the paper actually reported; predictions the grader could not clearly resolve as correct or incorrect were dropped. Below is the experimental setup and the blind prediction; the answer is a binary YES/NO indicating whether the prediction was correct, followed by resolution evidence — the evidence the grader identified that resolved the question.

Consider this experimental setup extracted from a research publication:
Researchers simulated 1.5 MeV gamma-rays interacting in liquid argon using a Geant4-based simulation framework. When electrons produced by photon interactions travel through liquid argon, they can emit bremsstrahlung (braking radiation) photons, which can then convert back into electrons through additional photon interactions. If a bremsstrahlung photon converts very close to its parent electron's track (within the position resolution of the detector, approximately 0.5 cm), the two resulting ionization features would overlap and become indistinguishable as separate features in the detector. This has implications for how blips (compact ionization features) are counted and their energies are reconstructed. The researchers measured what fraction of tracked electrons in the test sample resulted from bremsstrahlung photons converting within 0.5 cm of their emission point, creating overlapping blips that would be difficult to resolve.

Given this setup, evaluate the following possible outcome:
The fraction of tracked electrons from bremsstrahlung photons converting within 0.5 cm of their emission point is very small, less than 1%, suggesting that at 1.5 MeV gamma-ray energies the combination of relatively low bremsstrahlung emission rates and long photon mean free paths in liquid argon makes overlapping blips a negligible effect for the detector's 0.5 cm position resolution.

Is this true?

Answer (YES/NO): YES